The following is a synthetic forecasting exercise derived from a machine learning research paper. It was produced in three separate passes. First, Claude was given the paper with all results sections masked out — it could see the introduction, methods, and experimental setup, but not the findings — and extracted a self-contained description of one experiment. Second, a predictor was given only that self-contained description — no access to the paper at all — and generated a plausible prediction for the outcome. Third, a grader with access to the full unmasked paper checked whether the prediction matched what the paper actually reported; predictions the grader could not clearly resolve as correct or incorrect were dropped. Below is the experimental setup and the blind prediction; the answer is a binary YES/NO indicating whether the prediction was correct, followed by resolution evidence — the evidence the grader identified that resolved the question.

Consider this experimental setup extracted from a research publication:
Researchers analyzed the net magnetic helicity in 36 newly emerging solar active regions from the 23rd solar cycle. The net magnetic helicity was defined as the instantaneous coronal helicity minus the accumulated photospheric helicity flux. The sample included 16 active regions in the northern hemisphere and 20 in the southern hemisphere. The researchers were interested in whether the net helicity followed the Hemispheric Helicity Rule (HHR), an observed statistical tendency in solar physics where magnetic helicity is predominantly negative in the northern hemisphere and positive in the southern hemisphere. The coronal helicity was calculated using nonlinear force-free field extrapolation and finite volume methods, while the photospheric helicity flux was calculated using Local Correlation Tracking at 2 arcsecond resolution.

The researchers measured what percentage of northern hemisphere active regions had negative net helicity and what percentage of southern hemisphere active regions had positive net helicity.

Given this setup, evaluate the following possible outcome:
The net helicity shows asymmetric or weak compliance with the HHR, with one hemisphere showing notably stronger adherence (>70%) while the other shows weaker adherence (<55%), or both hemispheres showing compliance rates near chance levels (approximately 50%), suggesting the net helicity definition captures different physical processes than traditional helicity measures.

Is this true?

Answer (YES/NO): NO